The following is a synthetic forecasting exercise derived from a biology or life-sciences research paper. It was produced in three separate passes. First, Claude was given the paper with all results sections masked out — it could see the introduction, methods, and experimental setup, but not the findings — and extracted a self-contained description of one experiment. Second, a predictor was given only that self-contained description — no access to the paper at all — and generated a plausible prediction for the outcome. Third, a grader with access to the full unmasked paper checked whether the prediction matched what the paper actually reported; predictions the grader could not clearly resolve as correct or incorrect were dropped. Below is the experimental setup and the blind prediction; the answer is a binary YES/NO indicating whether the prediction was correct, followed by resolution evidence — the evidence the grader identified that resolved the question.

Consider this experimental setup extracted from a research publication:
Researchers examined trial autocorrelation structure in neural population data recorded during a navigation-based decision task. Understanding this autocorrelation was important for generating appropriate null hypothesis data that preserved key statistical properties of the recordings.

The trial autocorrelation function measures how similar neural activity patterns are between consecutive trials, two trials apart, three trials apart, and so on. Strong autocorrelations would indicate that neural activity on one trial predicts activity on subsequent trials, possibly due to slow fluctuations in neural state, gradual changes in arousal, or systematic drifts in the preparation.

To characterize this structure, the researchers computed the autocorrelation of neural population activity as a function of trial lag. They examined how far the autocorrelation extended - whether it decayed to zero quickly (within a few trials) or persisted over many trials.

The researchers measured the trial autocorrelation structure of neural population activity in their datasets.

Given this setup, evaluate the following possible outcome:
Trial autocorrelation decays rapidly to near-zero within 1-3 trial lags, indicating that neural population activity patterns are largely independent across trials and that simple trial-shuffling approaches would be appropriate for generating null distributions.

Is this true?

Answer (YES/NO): NO